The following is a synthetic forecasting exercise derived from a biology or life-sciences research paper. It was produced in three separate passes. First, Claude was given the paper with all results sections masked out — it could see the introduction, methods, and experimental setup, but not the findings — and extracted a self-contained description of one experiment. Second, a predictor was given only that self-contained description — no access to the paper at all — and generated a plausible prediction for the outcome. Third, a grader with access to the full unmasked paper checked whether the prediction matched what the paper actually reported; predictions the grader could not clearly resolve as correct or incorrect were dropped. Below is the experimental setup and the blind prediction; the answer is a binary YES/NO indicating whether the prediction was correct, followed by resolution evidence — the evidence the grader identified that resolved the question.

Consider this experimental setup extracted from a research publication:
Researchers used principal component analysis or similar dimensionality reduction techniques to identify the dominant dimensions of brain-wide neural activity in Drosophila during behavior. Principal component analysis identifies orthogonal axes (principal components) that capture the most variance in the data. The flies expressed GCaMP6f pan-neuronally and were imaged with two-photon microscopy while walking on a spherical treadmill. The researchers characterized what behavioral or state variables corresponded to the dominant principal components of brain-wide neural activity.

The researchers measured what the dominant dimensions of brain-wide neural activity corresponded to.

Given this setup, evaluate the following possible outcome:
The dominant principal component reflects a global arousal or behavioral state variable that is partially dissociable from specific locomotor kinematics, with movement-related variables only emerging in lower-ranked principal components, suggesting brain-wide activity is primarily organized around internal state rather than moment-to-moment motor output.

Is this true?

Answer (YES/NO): NO